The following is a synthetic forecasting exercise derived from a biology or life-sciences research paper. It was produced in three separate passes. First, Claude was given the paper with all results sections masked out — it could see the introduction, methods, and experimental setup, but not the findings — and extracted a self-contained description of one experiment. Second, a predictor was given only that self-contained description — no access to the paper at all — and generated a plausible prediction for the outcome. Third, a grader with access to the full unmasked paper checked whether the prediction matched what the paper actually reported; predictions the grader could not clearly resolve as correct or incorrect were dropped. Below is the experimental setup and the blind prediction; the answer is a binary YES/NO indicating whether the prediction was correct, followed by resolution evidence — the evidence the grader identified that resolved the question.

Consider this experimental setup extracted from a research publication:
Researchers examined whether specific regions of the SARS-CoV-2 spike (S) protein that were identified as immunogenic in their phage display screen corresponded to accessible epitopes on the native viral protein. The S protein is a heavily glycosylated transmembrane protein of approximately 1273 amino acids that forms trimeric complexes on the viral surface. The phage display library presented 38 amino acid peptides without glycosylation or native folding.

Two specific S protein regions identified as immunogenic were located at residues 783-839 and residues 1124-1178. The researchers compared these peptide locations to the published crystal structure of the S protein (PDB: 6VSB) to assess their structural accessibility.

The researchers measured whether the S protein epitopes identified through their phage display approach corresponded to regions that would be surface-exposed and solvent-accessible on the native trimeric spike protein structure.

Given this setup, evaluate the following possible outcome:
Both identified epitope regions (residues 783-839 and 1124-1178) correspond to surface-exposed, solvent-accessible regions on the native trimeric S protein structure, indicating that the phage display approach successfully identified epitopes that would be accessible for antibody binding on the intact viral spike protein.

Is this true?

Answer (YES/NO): YES